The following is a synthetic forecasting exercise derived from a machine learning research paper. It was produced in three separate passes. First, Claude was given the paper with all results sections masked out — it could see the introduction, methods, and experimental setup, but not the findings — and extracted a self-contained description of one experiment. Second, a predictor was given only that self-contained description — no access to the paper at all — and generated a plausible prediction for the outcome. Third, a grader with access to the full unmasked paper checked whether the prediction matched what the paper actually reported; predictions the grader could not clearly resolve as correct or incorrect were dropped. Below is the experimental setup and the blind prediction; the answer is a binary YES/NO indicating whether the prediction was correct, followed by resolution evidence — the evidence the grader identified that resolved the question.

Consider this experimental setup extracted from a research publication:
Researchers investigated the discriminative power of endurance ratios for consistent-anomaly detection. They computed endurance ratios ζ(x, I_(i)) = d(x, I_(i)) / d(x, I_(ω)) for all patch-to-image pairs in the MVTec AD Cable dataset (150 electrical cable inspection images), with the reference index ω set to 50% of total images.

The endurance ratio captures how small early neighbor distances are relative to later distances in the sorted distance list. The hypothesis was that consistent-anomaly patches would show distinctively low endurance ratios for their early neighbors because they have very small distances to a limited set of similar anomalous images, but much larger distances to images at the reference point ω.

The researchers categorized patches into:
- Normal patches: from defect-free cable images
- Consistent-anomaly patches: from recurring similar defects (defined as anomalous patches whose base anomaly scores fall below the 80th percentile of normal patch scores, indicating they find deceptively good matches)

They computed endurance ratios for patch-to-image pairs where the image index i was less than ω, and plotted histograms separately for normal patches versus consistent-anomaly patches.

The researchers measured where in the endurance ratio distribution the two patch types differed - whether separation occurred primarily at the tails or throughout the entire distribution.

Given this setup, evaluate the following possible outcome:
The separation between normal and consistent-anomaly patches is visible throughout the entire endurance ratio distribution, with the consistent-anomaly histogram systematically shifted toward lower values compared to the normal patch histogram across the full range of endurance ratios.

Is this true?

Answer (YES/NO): NO